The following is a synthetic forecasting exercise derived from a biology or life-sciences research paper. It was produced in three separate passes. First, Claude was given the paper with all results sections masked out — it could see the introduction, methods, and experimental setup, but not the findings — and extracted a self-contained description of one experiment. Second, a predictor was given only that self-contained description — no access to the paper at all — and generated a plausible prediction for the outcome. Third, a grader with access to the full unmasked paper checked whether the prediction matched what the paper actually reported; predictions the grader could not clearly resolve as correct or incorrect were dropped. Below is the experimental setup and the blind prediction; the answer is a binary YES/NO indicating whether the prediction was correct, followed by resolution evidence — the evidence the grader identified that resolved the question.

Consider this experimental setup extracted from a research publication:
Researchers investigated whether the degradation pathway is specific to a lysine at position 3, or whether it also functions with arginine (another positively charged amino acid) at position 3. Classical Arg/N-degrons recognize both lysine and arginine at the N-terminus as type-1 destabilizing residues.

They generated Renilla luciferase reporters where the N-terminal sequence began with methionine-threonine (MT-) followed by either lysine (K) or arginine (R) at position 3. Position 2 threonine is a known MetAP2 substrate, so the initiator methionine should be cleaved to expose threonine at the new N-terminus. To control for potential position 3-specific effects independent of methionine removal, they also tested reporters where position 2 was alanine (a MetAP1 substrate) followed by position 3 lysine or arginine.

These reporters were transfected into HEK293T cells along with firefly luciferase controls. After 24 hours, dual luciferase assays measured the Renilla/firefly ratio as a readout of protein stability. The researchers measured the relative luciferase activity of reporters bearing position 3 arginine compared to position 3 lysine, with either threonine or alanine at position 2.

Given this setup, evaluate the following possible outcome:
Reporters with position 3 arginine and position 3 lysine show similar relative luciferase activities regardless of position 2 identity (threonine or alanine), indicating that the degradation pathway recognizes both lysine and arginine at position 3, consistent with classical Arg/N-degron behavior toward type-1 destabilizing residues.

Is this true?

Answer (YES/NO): NO